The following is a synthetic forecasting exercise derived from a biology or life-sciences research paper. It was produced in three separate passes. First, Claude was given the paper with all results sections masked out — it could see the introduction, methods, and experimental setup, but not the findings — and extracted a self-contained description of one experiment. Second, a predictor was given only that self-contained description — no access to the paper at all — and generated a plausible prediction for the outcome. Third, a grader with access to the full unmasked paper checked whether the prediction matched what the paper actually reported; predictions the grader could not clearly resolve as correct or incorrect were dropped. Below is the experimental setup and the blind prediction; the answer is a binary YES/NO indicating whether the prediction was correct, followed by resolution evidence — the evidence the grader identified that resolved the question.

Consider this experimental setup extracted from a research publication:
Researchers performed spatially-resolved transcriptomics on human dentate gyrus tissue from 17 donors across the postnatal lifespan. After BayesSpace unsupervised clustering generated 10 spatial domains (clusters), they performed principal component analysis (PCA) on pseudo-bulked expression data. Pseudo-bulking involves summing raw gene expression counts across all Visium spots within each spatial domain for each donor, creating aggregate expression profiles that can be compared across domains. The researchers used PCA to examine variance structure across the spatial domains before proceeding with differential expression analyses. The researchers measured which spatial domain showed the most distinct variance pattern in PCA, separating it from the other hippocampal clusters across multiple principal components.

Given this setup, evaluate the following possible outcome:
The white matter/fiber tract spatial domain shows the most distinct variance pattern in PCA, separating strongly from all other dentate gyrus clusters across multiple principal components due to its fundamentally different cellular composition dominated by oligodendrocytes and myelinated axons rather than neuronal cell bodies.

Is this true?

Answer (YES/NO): NO